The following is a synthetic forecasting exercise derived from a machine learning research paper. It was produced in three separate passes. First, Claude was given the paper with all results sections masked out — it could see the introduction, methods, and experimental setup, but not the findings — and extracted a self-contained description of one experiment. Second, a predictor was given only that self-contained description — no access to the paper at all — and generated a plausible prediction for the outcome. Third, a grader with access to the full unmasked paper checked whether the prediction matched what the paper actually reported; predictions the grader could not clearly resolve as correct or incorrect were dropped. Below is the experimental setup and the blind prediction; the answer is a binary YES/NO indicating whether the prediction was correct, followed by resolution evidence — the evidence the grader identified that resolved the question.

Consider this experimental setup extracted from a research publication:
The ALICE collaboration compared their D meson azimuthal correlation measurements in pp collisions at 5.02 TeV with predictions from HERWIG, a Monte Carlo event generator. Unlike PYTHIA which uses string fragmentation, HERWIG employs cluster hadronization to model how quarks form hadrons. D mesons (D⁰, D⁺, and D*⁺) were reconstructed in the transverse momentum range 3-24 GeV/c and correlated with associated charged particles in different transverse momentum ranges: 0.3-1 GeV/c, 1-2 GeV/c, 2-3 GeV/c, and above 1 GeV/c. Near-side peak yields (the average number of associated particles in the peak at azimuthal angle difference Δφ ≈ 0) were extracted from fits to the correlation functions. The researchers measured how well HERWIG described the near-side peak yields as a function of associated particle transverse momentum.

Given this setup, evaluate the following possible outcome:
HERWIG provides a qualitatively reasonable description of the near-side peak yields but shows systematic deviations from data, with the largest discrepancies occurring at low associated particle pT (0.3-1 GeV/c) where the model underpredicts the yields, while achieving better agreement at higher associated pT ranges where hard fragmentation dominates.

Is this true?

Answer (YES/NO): NO